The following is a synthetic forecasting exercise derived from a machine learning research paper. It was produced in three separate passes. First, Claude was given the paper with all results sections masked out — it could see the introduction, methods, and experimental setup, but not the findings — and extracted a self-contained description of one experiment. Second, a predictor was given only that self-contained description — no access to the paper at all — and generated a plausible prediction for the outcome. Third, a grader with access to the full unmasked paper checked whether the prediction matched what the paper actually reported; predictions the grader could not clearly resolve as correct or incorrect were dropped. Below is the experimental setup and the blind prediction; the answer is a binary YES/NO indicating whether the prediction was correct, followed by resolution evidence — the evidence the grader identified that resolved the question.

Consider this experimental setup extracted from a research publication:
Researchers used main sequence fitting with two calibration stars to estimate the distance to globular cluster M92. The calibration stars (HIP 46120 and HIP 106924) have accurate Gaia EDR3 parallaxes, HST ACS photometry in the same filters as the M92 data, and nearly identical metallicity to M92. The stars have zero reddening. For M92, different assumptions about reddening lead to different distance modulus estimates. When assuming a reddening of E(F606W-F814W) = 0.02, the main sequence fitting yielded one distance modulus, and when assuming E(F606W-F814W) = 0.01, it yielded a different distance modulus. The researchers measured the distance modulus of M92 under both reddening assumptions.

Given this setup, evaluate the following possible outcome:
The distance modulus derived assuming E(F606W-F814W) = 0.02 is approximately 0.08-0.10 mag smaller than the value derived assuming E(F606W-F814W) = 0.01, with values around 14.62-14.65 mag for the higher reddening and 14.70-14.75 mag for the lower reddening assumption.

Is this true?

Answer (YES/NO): NO